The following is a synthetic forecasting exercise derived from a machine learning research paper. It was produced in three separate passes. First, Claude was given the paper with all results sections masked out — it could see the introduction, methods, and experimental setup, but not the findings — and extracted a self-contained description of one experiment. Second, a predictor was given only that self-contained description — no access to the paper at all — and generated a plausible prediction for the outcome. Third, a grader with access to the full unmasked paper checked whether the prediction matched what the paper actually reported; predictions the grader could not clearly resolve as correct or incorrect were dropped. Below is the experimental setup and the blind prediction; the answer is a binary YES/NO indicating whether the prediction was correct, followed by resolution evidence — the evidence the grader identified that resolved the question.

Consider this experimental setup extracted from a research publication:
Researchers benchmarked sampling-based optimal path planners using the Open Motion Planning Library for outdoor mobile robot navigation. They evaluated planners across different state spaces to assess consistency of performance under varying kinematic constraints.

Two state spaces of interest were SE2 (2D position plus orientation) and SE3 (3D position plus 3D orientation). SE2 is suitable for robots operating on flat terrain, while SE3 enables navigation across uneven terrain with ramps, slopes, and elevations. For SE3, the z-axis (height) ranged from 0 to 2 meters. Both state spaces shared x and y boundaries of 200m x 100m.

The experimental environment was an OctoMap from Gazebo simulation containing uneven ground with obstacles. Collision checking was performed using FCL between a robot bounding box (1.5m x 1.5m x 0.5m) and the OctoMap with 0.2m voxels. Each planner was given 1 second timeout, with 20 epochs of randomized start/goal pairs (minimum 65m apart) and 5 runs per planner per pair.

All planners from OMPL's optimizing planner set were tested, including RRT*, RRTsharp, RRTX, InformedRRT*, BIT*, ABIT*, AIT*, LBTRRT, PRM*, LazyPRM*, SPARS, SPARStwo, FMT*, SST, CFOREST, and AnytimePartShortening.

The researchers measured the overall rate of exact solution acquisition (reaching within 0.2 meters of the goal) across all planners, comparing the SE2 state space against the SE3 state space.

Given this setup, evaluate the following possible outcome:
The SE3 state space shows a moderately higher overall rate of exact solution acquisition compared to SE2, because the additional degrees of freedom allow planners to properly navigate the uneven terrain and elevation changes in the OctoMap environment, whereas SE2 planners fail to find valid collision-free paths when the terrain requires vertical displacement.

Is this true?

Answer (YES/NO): NO